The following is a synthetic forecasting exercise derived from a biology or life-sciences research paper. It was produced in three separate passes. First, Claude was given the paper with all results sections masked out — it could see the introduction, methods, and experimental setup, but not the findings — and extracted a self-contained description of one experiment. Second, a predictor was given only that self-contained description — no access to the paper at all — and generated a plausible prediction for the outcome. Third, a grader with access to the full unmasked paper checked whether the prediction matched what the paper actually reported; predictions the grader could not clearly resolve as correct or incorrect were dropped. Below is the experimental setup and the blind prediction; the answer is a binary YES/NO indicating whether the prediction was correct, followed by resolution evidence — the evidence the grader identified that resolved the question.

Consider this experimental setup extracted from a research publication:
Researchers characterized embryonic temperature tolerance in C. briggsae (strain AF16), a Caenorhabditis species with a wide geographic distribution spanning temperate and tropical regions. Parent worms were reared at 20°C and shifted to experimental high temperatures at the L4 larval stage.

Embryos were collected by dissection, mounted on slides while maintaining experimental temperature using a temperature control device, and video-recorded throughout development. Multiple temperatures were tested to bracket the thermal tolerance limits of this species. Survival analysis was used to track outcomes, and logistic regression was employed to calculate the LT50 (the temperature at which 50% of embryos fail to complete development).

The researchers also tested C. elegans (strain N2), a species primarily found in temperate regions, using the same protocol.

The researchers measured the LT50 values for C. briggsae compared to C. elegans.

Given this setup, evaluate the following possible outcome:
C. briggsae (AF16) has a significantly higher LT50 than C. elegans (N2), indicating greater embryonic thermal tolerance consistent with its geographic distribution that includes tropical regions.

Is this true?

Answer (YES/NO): NO